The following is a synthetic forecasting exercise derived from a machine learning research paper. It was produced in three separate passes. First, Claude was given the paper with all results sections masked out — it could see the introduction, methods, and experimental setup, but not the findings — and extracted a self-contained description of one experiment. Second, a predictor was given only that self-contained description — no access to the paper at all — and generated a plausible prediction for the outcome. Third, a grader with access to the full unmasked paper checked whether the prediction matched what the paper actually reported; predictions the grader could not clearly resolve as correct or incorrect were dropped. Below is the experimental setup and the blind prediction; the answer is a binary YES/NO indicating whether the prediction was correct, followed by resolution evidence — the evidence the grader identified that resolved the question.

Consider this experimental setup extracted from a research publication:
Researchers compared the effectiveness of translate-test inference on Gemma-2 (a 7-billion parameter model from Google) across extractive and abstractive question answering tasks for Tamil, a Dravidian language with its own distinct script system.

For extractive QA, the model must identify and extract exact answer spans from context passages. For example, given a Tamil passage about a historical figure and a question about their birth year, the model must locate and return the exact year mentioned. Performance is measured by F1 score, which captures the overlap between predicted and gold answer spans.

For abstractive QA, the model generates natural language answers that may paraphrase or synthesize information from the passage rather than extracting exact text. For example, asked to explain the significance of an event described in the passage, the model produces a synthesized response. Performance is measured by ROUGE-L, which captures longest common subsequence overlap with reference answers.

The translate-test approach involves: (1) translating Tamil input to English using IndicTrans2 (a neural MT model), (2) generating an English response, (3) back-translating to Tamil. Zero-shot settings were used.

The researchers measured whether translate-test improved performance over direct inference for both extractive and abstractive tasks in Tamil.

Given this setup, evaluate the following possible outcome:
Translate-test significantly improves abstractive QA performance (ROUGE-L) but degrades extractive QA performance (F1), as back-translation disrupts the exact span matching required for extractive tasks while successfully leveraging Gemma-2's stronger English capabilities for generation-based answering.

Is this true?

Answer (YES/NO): NO